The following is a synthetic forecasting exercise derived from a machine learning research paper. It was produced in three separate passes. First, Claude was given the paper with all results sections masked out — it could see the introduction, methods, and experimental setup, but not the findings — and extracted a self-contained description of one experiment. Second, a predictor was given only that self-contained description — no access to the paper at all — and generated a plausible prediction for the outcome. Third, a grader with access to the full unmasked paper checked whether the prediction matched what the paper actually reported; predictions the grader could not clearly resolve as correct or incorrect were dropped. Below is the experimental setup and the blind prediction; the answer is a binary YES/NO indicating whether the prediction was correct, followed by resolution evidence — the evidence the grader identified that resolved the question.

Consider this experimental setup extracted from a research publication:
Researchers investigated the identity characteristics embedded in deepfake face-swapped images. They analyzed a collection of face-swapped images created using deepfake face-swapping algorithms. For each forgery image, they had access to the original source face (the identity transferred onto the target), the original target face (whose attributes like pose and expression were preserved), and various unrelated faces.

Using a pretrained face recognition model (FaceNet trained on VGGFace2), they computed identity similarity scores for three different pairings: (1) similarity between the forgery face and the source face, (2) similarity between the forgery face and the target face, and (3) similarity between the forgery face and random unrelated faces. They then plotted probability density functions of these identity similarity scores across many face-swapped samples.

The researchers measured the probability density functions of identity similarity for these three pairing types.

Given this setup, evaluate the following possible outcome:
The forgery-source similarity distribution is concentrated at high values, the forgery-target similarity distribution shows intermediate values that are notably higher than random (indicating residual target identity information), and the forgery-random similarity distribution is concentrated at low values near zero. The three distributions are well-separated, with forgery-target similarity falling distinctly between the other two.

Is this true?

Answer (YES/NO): NO